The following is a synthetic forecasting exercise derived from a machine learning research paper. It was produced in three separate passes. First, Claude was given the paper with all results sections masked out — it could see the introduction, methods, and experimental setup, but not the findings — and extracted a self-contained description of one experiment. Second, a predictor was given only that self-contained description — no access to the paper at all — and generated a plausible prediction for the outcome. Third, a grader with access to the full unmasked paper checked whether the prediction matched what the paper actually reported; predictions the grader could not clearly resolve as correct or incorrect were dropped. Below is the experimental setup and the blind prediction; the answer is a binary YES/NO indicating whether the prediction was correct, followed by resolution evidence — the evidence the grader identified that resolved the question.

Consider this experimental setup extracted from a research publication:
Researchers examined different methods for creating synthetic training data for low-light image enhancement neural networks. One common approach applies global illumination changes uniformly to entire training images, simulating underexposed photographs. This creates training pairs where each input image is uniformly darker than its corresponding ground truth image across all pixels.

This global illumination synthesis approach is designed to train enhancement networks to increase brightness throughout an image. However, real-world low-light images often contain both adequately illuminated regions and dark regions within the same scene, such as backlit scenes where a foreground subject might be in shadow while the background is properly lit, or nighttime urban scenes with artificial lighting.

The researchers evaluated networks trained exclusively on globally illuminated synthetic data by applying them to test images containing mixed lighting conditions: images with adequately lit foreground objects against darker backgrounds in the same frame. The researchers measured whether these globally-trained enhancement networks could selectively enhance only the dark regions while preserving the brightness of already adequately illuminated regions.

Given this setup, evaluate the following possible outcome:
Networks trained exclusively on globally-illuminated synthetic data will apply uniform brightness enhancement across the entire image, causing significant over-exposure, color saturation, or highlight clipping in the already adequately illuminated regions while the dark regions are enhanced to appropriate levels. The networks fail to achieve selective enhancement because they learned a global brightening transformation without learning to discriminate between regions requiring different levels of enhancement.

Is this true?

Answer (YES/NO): YES